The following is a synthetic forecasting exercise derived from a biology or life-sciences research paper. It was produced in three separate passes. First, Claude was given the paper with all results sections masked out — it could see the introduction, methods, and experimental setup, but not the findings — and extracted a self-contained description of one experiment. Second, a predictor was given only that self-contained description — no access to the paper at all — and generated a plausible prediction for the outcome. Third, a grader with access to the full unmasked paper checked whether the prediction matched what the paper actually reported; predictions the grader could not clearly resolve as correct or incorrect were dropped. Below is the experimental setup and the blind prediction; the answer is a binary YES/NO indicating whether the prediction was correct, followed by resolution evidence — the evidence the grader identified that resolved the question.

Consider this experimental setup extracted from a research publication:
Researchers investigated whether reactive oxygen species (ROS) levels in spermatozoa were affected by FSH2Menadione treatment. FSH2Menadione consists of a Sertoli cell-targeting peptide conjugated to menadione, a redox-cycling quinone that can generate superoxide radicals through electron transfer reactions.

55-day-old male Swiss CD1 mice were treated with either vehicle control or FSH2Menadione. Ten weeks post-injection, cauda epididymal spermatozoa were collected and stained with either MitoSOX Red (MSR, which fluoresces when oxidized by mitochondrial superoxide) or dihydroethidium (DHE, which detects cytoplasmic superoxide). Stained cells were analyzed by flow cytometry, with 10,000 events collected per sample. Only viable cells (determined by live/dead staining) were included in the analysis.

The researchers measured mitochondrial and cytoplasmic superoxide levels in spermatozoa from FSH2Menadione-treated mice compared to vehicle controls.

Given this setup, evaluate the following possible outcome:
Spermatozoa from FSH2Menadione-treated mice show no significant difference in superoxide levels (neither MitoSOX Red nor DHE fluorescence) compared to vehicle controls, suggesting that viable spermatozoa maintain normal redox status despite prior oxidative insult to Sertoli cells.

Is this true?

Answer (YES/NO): YES